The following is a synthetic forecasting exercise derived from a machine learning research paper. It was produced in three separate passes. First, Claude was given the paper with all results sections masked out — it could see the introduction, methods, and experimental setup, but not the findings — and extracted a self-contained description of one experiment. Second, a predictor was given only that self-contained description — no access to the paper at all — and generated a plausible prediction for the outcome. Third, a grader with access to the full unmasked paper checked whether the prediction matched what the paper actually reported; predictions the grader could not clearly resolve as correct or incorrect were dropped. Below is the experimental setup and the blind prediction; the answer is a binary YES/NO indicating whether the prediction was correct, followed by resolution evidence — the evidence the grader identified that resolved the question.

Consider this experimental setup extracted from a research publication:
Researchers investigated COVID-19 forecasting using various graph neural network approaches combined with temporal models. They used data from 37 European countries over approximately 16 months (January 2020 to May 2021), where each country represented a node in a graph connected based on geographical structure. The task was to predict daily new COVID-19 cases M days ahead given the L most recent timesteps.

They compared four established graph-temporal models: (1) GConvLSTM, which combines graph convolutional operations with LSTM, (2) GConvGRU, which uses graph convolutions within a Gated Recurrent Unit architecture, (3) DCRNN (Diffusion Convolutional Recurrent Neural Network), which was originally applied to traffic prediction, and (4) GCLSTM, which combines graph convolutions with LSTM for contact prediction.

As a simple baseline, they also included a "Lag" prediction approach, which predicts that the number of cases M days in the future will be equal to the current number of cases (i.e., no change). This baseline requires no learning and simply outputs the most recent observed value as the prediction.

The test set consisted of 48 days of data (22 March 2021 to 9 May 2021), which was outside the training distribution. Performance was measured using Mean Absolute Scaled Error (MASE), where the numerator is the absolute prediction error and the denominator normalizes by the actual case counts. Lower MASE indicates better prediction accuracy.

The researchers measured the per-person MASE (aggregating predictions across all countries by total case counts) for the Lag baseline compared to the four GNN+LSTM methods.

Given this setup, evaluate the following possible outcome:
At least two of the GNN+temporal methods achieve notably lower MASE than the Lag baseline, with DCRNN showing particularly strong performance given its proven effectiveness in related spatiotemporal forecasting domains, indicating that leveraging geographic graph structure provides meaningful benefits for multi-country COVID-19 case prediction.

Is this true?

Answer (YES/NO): NO